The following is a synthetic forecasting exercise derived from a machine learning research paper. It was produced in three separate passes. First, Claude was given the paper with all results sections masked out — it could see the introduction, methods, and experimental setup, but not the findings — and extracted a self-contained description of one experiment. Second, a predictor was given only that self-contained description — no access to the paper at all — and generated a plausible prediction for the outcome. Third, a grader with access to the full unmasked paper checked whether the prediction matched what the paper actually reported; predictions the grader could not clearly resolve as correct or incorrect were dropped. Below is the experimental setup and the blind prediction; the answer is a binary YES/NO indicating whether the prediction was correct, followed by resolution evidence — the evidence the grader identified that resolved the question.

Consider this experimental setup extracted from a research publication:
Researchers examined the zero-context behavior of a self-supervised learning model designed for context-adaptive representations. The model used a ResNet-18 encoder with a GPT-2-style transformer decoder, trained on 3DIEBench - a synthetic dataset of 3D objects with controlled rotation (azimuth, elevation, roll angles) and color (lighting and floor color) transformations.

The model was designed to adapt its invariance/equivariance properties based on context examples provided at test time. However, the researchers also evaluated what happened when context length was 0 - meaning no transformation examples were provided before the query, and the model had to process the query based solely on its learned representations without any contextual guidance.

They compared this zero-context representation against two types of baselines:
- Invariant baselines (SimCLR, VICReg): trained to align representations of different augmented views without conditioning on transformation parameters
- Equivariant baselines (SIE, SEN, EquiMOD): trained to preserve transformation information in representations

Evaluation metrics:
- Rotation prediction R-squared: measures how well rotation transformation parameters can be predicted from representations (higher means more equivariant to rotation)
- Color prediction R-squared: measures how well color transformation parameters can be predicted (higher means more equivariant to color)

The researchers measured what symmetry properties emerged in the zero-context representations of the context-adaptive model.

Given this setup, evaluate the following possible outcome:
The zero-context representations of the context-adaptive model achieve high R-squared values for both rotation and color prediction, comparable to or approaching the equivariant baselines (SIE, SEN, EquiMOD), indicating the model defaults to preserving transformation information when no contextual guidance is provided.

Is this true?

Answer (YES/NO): YES